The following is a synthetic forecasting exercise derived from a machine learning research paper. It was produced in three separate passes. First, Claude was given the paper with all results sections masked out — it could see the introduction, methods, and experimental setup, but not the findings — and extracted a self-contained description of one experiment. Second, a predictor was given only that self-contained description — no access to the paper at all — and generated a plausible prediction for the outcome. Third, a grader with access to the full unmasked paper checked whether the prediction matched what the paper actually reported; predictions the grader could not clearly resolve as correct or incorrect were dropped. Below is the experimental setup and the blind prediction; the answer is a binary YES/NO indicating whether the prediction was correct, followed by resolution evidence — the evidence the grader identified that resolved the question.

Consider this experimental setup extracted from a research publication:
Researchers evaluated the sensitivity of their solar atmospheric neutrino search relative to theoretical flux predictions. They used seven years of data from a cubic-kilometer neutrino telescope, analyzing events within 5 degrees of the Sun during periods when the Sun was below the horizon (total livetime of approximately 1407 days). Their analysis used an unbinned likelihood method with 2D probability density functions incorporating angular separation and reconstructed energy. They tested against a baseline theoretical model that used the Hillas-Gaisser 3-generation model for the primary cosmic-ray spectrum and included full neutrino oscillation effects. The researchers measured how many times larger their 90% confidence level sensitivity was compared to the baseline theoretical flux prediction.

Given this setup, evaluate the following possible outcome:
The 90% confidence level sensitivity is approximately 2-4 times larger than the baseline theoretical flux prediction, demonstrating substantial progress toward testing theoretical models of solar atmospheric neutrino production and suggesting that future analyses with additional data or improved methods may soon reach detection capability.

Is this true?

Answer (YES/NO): NO